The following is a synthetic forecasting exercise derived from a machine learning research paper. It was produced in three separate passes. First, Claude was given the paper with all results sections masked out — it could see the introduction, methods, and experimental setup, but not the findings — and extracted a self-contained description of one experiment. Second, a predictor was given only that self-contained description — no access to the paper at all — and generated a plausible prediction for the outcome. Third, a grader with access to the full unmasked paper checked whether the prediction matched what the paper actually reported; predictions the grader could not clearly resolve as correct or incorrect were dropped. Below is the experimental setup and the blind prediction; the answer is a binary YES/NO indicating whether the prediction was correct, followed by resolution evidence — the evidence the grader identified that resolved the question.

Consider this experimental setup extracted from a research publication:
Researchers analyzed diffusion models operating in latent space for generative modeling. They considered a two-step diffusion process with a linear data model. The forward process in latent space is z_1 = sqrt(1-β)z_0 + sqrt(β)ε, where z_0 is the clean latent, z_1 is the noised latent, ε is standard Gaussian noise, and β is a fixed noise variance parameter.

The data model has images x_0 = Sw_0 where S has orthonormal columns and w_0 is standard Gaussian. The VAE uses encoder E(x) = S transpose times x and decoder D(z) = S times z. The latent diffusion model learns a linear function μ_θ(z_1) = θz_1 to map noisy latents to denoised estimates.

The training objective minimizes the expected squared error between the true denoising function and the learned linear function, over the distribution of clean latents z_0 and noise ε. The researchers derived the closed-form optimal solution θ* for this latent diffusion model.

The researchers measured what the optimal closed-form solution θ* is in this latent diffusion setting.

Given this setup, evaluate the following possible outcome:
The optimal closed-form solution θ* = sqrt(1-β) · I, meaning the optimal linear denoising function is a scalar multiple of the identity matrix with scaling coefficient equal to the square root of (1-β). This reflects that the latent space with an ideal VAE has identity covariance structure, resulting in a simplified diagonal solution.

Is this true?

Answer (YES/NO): YES